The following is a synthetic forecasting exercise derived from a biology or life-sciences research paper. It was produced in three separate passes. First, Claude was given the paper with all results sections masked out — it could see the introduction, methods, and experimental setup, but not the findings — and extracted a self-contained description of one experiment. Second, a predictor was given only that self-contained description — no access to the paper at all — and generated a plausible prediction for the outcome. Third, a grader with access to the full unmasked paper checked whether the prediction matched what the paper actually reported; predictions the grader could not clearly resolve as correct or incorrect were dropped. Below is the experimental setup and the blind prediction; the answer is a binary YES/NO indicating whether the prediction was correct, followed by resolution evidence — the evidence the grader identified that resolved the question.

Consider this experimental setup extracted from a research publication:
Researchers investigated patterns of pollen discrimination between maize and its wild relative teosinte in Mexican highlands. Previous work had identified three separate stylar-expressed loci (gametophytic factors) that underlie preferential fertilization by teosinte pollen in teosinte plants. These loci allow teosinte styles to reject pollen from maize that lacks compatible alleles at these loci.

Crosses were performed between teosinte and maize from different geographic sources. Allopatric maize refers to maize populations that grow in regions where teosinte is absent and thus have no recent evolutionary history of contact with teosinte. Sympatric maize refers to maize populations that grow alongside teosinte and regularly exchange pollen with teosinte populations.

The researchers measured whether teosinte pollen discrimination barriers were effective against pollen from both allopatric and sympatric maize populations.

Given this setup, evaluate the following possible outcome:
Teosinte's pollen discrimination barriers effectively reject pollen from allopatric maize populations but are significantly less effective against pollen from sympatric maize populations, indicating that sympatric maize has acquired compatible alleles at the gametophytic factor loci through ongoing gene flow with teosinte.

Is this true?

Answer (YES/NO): YES